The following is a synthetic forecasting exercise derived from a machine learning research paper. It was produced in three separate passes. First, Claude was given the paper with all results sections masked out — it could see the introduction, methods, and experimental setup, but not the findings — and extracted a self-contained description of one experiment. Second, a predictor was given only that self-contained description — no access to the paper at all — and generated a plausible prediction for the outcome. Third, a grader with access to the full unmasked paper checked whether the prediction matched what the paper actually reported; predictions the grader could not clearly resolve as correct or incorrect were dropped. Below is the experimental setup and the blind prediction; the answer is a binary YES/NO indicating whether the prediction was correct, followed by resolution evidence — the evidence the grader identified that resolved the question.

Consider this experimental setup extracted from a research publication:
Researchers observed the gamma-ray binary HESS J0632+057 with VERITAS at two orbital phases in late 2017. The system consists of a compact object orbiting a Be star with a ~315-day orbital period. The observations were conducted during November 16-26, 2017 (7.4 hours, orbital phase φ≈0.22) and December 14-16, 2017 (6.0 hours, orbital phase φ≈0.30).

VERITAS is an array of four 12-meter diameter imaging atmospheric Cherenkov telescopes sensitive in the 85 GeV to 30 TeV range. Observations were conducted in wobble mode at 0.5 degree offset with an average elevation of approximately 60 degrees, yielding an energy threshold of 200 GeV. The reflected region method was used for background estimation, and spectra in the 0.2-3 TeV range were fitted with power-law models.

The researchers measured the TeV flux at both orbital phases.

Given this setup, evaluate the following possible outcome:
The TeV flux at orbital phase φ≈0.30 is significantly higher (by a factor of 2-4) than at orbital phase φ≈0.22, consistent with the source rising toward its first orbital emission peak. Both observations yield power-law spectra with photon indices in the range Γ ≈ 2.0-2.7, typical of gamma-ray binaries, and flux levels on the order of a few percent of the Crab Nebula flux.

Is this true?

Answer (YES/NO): NO